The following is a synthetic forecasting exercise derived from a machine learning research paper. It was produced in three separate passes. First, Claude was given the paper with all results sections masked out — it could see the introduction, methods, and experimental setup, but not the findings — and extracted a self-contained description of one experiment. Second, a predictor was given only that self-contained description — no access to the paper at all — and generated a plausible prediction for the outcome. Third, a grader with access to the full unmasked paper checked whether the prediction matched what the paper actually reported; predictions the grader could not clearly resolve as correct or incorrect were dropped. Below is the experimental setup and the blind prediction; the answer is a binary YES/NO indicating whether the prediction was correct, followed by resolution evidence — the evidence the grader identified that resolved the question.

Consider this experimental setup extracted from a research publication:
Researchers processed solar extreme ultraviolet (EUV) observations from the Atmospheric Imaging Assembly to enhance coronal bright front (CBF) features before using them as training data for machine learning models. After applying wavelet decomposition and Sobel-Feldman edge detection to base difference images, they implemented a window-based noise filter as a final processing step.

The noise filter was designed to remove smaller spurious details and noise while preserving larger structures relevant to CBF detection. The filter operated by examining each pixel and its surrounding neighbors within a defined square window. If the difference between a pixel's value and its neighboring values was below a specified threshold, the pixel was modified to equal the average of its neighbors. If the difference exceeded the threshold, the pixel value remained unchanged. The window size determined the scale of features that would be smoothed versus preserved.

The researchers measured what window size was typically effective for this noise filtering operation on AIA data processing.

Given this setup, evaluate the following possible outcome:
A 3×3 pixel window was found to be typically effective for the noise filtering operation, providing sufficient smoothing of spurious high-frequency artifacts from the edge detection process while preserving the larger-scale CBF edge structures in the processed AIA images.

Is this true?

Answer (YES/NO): NO